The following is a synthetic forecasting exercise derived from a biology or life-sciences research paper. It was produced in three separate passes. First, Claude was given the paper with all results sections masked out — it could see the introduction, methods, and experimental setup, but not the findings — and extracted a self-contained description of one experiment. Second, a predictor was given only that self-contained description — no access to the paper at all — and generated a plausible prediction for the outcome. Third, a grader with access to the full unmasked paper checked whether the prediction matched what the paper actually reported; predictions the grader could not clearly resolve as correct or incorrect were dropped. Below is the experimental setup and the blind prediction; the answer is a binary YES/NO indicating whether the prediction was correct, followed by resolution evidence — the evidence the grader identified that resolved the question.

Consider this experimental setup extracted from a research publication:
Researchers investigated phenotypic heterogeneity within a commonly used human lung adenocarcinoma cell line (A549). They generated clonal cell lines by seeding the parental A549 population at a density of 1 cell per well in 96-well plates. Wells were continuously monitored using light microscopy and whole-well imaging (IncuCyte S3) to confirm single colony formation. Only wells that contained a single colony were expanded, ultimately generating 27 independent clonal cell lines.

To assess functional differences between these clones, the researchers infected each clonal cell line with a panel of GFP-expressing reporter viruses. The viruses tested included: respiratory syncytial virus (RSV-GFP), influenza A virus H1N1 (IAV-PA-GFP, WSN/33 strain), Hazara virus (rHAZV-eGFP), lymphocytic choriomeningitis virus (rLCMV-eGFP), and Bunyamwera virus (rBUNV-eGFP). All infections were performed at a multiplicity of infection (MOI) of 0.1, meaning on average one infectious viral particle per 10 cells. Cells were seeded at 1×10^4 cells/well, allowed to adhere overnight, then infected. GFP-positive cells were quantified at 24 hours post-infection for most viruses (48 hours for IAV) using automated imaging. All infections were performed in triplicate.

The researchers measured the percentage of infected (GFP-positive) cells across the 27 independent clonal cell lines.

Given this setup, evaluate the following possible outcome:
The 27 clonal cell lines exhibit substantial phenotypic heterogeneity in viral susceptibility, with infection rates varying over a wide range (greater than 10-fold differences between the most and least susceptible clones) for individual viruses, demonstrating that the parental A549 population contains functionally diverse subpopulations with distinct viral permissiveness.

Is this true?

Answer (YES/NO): NO